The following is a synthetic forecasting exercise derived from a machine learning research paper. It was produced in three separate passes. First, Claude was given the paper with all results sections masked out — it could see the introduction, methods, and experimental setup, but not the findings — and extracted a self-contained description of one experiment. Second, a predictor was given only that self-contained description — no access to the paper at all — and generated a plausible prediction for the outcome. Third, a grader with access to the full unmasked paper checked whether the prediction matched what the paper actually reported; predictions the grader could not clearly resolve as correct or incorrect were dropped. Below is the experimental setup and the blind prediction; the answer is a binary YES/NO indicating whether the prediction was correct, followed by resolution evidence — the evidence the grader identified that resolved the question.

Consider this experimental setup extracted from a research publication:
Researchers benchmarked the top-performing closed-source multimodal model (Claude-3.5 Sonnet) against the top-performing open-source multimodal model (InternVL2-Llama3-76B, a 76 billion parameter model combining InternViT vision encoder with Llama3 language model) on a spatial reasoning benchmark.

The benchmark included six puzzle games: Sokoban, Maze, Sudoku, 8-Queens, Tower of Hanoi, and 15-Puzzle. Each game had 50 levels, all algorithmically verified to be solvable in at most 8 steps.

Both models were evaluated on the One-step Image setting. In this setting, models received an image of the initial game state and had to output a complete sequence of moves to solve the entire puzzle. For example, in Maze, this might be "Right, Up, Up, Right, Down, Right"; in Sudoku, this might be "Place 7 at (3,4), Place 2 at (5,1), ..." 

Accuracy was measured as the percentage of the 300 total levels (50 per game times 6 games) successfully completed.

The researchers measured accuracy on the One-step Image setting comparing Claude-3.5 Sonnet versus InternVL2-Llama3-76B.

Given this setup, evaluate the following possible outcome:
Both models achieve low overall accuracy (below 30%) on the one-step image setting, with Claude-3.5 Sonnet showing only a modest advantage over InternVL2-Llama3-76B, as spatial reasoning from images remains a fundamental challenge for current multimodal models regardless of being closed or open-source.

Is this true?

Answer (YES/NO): NO